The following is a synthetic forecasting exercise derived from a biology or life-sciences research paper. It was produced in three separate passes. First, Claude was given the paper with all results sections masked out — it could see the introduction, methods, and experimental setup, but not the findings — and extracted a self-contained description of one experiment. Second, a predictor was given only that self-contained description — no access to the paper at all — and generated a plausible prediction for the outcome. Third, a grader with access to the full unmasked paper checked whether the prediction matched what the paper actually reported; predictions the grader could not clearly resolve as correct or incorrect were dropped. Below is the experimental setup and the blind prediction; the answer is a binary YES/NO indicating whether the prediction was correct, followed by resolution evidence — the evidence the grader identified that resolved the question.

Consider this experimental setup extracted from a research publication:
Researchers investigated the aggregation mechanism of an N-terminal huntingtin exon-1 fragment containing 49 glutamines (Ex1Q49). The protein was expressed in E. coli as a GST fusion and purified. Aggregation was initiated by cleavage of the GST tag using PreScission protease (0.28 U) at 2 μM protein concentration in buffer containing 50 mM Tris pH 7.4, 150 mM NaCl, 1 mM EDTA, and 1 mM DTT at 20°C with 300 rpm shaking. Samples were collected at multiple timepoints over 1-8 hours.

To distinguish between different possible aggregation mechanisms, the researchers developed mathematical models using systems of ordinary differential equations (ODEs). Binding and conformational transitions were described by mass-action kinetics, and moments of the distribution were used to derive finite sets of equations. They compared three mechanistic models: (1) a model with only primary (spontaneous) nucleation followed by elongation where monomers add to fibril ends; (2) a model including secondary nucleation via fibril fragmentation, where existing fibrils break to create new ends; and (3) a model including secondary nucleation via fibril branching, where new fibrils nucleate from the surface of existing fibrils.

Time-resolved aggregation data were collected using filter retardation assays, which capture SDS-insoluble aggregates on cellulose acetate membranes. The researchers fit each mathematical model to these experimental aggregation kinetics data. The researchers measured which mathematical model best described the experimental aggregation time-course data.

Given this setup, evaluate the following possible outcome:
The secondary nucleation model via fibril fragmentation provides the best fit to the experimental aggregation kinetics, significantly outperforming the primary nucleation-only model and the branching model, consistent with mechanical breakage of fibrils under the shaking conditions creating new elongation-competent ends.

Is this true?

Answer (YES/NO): NO